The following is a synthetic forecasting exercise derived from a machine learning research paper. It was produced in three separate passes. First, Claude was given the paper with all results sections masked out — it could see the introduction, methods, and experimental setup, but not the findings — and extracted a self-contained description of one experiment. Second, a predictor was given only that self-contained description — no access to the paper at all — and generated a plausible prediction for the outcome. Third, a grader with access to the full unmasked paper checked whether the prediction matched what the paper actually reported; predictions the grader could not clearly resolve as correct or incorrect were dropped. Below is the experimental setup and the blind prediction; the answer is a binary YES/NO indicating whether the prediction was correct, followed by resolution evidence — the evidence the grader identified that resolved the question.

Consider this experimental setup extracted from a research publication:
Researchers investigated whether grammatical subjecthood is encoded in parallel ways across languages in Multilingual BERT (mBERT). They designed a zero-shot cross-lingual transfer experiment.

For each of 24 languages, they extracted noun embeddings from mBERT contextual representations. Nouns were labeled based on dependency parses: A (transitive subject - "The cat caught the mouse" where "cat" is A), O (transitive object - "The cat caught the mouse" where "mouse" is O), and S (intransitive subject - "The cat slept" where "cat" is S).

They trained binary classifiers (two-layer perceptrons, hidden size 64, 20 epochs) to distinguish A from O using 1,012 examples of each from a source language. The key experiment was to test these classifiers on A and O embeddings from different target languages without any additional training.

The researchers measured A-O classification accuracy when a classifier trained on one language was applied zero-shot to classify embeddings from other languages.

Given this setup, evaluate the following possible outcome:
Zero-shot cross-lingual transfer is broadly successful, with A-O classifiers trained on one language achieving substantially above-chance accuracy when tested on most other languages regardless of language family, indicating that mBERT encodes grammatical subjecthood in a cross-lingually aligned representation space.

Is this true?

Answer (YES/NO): YES